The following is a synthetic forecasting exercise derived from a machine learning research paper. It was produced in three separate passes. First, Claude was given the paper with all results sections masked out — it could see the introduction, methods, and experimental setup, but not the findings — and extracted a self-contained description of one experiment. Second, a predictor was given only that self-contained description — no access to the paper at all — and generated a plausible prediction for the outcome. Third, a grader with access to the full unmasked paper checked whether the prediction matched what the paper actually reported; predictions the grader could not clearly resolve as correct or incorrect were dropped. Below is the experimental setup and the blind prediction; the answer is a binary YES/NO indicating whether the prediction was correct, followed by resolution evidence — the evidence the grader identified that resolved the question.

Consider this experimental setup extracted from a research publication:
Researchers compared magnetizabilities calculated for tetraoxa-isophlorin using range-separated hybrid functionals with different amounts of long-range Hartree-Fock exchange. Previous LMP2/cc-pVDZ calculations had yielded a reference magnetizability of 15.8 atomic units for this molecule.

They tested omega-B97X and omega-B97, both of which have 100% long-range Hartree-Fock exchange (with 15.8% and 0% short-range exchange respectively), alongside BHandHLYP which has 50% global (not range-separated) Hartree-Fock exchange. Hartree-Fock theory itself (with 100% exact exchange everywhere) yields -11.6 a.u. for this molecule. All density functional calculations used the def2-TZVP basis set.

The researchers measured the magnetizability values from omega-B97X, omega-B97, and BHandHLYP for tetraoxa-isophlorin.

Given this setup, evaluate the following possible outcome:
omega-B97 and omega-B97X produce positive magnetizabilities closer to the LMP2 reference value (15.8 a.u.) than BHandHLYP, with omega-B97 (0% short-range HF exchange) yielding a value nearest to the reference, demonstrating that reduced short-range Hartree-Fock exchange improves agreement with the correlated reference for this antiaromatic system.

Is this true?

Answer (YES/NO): NO